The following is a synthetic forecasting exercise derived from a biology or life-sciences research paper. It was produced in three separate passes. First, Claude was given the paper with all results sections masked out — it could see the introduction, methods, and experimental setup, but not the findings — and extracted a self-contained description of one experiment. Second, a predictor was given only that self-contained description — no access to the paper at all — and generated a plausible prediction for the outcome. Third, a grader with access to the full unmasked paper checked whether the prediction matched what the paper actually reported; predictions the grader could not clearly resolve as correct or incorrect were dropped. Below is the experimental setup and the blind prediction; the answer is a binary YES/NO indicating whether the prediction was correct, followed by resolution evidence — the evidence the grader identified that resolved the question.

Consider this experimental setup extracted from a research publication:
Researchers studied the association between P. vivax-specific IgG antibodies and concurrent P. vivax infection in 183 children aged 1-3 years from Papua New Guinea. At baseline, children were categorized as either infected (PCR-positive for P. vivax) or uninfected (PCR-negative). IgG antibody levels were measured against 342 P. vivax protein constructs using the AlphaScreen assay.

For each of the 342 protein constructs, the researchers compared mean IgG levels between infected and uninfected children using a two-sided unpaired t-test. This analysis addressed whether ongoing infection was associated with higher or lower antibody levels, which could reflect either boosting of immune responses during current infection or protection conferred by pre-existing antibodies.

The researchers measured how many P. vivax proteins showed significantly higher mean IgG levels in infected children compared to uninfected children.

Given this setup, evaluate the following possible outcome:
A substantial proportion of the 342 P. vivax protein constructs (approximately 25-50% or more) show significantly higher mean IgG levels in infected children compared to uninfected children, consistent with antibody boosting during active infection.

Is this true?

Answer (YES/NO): NO